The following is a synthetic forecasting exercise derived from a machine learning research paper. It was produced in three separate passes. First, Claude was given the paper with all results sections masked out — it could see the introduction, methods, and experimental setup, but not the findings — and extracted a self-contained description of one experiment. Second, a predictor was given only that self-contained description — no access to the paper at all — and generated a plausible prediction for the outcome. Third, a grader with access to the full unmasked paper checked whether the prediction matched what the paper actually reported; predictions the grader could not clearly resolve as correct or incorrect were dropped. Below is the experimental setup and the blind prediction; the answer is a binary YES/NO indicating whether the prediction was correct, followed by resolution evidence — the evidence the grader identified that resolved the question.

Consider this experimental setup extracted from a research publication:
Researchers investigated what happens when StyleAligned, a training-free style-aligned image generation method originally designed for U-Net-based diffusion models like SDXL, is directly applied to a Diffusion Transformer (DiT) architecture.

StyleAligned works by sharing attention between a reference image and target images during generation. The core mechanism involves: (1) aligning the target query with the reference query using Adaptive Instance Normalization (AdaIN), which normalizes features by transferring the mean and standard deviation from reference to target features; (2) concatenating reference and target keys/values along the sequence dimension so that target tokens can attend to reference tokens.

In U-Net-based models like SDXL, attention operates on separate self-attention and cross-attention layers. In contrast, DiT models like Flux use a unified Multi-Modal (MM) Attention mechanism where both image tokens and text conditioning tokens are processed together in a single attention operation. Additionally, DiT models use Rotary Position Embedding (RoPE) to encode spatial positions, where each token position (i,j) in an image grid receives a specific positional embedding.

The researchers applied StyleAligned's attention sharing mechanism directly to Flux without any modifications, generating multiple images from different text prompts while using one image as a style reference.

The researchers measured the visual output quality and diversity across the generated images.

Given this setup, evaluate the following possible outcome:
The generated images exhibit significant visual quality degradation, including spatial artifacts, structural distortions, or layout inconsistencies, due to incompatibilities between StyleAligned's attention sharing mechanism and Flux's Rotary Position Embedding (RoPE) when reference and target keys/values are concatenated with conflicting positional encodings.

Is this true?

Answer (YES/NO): NO